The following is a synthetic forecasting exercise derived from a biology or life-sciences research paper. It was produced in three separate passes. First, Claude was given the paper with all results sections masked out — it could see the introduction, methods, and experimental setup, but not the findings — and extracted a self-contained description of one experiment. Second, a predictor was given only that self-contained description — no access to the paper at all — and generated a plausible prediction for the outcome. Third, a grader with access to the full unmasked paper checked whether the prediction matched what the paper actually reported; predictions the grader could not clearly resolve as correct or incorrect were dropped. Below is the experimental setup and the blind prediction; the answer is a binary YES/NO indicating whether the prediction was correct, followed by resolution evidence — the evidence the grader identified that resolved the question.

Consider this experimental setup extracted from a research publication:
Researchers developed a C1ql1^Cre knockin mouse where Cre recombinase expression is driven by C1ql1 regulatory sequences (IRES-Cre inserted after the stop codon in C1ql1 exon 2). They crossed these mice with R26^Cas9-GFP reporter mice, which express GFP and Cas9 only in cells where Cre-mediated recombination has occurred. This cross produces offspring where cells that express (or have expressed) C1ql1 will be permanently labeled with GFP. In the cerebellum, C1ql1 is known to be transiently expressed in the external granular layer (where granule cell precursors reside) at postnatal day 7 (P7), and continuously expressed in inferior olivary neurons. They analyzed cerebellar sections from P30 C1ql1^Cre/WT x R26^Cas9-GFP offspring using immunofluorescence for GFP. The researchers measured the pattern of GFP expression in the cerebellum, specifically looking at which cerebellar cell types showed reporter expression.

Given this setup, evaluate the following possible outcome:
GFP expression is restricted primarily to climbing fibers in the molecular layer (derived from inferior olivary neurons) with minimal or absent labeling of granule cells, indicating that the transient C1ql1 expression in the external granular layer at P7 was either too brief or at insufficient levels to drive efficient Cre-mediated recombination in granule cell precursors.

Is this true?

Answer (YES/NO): NO